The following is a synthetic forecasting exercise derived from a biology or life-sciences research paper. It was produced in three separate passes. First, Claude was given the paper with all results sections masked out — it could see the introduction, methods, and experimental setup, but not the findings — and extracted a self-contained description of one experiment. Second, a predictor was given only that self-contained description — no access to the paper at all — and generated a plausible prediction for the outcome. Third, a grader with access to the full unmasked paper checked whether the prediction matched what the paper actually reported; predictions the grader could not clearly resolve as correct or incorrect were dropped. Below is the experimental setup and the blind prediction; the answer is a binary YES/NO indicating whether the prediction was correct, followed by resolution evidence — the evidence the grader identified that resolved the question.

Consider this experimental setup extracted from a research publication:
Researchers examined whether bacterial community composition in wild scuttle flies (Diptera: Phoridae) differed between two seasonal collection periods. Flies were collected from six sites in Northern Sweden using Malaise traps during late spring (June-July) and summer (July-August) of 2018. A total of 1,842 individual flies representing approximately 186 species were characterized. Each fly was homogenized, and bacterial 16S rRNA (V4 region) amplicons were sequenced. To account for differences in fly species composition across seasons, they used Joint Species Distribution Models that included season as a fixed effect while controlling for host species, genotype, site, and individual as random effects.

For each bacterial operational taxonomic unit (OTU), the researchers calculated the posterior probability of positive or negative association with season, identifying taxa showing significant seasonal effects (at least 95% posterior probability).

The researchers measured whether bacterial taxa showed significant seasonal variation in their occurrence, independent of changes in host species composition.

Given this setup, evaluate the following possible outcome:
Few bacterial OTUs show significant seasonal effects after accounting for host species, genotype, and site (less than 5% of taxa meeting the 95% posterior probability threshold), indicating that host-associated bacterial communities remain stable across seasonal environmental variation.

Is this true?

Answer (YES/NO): NO